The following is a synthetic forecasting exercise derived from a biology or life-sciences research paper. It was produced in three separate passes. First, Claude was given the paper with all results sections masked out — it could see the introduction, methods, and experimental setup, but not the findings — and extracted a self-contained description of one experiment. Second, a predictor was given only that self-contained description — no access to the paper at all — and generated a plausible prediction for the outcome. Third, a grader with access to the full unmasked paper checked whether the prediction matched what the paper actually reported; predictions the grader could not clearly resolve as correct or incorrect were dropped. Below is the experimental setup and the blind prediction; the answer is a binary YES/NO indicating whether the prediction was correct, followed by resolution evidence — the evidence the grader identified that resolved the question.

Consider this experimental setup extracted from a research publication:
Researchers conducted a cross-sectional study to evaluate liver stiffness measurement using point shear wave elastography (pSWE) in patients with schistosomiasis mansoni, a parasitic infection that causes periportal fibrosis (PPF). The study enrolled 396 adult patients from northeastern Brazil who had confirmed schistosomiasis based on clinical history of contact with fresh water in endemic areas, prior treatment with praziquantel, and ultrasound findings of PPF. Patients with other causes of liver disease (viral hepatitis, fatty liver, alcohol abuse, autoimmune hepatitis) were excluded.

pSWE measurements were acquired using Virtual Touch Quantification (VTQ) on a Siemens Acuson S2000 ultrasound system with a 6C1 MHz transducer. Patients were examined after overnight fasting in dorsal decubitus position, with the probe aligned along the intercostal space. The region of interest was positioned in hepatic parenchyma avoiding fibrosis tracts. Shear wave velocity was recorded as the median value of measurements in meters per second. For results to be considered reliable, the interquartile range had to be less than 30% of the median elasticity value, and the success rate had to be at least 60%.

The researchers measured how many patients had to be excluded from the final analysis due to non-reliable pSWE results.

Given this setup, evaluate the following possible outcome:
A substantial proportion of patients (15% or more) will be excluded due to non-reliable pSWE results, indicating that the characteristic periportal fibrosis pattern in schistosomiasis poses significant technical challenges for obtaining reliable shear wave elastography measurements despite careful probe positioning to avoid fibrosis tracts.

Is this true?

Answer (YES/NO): NO